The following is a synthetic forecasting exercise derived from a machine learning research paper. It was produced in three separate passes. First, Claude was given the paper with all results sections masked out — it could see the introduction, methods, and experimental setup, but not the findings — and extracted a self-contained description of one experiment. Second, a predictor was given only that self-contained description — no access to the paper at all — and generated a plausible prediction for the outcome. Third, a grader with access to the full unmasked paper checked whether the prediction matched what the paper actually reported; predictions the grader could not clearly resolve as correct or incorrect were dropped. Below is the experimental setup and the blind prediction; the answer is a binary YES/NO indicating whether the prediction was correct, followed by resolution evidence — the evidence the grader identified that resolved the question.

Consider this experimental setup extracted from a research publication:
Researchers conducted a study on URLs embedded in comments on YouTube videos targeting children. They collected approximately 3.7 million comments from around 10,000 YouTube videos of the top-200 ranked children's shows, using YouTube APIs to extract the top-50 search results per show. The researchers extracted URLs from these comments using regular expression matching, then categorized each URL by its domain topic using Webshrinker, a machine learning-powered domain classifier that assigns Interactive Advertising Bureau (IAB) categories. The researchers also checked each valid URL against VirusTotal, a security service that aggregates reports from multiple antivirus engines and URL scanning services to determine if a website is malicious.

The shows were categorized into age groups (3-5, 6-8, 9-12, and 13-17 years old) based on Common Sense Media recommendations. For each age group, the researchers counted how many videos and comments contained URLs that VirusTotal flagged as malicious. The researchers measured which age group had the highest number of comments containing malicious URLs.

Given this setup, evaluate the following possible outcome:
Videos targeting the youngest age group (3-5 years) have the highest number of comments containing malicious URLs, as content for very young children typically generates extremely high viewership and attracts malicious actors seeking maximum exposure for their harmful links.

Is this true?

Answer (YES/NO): NO